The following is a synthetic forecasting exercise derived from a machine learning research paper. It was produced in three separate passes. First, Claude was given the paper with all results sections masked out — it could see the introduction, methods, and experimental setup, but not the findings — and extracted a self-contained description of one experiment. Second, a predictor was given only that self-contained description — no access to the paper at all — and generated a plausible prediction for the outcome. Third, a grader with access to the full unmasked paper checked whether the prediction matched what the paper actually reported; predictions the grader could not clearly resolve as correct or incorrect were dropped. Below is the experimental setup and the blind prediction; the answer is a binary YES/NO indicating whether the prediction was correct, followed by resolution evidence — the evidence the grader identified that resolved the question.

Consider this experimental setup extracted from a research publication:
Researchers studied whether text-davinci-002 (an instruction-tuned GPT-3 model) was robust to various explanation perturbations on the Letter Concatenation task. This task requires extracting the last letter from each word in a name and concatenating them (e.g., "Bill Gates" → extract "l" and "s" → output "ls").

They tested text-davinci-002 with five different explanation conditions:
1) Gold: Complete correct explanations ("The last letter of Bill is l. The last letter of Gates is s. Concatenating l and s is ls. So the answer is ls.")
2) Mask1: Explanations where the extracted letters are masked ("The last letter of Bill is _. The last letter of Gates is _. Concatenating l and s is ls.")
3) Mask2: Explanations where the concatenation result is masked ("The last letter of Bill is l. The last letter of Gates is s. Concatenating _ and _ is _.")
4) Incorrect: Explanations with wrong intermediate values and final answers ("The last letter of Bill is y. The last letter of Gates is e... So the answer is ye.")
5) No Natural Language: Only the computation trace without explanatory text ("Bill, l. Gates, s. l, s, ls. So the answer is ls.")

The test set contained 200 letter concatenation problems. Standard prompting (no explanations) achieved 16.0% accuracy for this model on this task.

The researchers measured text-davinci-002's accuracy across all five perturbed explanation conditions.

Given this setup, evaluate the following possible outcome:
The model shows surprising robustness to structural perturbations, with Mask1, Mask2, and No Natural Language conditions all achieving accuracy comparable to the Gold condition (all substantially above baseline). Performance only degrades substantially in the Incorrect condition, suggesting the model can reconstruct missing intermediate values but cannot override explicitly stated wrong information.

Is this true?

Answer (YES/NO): NO